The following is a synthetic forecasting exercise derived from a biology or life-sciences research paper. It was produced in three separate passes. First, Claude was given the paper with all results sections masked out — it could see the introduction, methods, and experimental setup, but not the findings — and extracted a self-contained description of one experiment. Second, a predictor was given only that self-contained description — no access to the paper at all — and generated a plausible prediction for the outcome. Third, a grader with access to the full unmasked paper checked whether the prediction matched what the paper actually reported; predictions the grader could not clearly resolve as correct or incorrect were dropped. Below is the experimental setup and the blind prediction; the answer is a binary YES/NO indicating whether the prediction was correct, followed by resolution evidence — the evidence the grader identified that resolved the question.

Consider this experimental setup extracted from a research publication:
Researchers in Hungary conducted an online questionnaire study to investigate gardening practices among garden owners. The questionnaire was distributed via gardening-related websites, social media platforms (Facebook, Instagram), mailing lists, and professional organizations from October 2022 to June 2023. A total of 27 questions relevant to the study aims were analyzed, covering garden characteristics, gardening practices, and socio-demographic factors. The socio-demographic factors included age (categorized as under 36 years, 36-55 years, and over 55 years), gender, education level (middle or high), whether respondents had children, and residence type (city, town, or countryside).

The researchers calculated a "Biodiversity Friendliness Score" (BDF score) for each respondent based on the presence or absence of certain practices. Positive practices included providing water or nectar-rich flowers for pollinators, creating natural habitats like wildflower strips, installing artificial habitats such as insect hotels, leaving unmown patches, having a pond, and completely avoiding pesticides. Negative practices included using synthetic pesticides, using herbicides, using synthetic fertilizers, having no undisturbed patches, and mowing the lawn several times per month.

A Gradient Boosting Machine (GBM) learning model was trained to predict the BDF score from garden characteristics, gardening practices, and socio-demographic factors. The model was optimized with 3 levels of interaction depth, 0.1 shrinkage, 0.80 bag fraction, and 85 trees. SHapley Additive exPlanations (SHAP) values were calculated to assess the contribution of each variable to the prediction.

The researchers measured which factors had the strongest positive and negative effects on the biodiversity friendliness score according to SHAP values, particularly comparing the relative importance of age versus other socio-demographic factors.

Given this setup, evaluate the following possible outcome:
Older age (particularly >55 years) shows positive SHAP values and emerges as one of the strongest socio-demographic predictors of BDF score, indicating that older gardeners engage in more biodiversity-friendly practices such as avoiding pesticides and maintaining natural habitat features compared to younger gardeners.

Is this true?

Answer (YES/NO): NO